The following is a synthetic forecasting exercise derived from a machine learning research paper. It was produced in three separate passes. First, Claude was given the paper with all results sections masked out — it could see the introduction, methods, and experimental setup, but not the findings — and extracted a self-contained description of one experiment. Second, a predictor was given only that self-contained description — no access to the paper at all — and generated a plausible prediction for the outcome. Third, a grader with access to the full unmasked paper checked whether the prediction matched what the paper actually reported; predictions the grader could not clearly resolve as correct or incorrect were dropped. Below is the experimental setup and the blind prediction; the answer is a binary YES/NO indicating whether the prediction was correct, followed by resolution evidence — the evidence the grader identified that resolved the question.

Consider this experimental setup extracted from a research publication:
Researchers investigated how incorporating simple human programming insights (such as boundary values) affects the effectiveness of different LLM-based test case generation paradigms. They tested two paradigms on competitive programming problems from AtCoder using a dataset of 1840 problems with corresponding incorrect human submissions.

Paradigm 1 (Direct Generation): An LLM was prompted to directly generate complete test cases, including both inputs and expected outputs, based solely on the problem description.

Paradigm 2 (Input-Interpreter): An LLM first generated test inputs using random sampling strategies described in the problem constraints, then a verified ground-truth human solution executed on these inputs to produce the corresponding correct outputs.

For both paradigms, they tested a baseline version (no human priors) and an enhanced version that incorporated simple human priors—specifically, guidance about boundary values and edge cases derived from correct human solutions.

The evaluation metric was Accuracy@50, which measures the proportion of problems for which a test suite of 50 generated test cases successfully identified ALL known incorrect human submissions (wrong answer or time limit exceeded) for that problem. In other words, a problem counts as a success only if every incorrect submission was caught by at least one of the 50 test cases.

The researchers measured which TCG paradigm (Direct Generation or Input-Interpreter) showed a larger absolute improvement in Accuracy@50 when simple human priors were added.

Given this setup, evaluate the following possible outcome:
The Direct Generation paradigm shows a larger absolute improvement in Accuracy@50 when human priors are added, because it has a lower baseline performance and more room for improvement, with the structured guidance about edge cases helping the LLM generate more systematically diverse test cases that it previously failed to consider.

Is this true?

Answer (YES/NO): NO